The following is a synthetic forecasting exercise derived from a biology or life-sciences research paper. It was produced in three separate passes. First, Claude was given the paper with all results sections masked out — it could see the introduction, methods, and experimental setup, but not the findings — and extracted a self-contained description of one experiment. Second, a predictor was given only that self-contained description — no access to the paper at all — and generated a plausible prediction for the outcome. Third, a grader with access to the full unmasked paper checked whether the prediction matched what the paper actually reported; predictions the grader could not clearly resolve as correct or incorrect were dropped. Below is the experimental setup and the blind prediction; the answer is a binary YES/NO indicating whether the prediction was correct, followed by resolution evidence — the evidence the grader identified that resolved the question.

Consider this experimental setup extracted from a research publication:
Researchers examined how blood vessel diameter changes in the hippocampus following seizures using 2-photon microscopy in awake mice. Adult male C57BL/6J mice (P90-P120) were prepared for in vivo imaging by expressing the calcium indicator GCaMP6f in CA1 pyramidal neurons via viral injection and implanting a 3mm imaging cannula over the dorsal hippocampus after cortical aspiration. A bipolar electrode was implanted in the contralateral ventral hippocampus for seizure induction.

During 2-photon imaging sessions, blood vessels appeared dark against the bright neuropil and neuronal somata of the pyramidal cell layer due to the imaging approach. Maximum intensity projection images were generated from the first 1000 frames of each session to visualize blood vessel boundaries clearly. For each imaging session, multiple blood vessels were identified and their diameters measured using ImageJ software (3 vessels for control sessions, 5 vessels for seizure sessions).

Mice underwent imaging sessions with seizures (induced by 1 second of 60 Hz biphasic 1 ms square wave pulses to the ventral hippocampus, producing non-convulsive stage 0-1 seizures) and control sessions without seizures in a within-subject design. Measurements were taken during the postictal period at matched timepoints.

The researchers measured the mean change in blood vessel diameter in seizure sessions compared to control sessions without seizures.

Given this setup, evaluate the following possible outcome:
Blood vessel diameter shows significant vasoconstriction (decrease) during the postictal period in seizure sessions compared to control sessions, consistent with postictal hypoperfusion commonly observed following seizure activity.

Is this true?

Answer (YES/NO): YES